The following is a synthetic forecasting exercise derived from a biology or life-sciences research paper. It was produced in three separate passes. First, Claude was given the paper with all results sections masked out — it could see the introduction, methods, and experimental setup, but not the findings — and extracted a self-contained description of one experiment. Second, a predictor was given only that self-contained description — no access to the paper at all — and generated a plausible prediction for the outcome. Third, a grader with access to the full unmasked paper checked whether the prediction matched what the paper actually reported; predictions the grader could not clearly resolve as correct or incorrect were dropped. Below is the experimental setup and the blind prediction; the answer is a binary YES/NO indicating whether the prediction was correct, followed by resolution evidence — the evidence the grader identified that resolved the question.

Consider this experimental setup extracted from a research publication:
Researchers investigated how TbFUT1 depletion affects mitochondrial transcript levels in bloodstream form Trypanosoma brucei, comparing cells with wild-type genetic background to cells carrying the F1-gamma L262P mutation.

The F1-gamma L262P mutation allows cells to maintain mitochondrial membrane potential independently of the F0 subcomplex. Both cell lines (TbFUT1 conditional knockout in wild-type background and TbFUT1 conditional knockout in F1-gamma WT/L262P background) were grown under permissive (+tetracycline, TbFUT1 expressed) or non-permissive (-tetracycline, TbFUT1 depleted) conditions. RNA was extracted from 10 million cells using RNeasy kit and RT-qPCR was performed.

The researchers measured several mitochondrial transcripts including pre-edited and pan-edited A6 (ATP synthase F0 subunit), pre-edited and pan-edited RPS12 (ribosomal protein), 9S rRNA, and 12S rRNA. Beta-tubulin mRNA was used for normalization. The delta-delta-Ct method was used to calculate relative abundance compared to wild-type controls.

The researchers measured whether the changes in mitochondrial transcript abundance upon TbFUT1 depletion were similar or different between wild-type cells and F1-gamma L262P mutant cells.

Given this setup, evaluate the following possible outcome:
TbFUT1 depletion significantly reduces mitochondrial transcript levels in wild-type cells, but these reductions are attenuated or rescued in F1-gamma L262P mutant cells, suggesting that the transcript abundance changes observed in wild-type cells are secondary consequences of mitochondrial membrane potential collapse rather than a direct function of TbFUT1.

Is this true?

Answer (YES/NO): NO